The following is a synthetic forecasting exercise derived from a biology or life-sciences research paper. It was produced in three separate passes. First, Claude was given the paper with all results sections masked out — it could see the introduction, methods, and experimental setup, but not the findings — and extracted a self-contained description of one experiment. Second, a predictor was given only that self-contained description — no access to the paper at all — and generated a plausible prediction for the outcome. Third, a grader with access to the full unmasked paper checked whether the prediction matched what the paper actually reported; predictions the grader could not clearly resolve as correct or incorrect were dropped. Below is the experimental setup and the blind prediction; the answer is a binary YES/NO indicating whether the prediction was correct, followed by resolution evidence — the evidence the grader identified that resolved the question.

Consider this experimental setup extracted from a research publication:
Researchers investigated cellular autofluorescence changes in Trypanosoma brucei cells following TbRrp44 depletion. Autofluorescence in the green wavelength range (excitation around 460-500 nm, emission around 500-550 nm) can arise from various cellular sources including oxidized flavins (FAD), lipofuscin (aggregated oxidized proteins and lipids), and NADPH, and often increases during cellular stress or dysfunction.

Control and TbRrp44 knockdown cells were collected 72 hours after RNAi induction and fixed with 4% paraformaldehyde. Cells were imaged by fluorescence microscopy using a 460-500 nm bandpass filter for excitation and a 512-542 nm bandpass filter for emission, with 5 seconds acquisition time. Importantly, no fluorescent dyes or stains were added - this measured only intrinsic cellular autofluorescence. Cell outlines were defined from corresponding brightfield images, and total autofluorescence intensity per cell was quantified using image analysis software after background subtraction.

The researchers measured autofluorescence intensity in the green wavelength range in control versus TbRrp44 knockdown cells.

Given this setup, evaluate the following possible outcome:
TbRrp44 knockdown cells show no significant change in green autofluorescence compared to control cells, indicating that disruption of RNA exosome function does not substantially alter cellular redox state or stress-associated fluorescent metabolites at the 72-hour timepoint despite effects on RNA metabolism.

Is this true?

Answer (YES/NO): NO